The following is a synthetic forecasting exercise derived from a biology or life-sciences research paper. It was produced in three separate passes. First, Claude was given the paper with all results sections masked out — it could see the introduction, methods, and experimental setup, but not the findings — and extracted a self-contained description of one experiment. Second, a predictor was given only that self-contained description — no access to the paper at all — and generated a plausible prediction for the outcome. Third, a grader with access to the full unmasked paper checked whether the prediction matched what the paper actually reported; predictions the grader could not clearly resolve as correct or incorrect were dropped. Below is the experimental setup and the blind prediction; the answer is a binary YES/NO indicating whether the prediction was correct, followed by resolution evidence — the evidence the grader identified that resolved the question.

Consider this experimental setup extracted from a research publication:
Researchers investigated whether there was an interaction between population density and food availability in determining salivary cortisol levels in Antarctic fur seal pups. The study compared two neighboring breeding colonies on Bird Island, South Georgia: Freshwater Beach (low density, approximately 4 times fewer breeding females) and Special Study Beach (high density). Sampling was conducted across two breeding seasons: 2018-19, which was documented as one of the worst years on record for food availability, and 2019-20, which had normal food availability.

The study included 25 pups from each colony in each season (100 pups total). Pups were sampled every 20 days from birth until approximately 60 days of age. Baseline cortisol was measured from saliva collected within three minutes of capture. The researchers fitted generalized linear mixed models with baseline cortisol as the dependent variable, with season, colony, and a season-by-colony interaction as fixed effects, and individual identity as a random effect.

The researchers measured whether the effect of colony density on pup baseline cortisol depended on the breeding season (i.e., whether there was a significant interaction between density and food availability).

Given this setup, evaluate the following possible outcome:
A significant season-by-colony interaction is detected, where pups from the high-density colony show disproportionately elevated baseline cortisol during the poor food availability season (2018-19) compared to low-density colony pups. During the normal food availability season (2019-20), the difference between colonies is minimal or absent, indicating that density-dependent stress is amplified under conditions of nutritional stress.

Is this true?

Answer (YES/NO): NO